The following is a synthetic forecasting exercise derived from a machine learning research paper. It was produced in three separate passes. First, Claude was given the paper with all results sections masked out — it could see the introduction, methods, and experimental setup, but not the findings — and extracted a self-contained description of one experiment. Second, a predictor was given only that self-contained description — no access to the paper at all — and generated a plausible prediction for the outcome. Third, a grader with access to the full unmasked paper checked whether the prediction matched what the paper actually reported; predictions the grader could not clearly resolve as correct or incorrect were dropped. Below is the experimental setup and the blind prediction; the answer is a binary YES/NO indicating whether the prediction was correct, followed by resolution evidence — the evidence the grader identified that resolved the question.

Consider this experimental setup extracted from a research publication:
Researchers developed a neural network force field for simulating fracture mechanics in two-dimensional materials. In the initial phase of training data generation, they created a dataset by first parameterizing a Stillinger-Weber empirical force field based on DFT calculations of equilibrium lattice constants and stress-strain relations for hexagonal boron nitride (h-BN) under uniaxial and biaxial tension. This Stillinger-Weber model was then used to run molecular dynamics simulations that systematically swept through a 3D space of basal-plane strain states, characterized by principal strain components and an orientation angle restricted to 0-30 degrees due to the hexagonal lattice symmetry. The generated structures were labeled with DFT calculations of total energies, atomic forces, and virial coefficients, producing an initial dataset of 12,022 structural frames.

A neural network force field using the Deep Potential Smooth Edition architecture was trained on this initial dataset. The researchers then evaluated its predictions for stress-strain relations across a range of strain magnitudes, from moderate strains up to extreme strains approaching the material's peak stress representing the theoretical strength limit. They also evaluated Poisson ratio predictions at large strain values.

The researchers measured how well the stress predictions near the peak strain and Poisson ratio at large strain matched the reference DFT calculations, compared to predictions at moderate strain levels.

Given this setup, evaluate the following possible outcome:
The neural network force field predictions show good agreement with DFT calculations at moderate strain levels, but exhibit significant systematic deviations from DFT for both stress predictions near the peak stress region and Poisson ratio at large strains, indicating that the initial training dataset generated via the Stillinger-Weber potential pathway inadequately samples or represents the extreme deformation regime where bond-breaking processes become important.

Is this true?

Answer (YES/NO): YES